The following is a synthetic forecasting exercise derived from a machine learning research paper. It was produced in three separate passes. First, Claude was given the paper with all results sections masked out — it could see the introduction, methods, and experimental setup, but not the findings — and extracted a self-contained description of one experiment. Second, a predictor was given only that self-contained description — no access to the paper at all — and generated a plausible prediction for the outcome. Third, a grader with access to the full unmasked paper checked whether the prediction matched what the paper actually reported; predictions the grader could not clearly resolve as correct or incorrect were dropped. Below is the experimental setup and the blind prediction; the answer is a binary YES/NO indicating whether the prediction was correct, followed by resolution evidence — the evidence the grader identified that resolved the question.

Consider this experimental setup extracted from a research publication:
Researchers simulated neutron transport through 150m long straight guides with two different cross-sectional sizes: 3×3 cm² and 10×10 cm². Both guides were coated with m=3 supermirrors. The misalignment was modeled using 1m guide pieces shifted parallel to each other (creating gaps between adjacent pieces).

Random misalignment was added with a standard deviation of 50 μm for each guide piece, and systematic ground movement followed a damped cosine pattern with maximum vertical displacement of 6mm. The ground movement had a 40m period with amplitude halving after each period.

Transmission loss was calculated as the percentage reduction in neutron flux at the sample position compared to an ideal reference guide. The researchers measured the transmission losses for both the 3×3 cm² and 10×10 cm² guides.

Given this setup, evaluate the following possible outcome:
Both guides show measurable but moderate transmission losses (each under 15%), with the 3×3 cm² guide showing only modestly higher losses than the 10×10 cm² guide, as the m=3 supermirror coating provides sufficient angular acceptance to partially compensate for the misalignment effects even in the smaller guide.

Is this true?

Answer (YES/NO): NO